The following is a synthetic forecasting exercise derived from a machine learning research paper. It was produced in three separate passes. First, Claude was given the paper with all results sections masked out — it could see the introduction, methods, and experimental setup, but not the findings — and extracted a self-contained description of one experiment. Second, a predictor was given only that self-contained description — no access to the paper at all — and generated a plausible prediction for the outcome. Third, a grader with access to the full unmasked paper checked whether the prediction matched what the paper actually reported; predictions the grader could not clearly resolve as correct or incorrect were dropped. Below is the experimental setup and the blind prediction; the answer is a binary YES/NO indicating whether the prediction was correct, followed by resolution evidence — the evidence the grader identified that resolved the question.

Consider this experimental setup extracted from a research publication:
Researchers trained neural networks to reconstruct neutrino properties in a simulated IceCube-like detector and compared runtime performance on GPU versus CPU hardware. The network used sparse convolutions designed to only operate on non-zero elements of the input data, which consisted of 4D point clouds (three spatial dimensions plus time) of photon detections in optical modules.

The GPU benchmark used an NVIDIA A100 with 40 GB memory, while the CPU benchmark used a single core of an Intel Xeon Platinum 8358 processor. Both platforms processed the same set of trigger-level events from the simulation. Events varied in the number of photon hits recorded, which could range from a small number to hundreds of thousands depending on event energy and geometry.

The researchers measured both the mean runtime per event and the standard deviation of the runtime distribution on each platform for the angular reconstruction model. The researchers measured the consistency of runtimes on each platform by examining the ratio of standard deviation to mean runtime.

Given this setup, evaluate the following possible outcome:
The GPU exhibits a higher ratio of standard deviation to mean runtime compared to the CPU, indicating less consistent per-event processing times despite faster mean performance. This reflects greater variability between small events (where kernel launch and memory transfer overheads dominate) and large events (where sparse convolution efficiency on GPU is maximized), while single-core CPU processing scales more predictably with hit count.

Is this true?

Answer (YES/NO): NO